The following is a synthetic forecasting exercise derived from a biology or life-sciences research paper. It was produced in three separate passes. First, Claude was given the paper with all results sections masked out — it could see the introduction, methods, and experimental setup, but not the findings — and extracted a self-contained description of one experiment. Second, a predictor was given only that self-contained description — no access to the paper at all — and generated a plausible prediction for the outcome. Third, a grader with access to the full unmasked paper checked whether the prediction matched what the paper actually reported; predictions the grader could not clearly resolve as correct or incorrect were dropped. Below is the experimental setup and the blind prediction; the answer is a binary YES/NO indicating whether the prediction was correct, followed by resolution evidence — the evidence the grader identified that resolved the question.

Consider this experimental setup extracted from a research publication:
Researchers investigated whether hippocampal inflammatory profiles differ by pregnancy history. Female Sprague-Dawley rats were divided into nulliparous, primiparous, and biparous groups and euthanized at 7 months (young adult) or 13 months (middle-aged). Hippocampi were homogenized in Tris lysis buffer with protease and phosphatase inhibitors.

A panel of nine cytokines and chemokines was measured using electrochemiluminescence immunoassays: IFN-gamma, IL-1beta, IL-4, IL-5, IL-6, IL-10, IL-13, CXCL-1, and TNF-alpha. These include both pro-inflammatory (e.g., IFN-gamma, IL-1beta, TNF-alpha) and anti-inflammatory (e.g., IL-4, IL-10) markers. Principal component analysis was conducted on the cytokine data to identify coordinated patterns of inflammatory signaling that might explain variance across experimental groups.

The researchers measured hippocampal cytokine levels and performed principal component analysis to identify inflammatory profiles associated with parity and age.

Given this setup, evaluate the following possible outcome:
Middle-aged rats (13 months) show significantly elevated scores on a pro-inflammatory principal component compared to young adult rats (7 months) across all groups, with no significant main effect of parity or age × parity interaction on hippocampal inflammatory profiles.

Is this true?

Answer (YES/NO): NO